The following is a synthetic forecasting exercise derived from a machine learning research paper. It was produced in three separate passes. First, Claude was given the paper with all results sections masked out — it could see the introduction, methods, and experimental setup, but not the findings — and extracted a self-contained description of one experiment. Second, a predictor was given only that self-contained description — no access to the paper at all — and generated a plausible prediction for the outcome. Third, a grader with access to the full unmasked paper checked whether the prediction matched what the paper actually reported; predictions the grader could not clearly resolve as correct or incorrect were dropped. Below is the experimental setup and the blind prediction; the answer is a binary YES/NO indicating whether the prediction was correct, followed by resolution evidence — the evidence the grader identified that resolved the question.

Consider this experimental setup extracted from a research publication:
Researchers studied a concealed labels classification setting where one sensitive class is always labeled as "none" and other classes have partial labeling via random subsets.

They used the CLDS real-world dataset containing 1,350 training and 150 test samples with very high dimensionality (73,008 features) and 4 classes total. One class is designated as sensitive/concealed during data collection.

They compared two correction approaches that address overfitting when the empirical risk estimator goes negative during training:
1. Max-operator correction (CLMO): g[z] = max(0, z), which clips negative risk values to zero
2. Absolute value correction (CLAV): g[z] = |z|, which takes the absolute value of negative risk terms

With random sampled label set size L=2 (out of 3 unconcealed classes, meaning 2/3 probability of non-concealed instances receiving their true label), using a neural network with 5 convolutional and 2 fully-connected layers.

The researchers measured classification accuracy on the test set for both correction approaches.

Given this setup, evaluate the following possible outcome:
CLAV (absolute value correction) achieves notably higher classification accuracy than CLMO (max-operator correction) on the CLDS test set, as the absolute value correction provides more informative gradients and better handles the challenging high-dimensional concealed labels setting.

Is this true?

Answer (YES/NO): NO